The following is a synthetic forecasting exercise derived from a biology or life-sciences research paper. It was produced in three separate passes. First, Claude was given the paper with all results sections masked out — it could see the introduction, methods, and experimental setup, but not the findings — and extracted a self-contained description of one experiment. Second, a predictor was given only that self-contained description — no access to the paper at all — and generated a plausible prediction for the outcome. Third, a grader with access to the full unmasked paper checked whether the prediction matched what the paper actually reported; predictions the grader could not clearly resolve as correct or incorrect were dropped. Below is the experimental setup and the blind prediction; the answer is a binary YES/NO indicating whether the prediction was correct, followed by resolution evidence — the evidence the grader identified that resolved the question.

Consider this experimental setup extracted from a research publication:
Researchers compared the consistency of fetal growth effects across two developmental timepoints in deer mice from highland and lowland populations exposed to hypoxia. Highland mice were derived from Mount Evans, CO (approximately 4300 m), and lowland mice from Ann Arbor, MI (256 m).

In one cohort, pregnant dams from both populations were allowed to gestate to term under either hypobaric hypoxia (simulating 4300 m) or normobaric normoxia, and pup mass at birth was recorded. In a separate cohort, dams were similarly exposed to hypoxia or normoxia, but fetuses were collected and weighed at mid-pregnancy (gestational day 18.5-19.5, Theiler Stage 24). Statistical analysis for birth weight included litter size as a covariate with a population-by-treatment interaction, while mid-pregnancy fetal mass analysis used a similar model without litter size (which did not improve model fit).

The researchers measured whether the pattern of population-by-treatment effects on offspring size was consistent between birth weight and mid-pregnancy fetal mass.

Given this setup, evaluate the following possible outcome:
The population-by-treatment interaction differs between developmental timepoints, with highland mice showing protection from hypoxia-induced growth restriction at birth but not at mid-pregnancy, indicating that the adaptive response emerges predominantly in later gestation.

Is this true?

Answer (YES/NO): NO